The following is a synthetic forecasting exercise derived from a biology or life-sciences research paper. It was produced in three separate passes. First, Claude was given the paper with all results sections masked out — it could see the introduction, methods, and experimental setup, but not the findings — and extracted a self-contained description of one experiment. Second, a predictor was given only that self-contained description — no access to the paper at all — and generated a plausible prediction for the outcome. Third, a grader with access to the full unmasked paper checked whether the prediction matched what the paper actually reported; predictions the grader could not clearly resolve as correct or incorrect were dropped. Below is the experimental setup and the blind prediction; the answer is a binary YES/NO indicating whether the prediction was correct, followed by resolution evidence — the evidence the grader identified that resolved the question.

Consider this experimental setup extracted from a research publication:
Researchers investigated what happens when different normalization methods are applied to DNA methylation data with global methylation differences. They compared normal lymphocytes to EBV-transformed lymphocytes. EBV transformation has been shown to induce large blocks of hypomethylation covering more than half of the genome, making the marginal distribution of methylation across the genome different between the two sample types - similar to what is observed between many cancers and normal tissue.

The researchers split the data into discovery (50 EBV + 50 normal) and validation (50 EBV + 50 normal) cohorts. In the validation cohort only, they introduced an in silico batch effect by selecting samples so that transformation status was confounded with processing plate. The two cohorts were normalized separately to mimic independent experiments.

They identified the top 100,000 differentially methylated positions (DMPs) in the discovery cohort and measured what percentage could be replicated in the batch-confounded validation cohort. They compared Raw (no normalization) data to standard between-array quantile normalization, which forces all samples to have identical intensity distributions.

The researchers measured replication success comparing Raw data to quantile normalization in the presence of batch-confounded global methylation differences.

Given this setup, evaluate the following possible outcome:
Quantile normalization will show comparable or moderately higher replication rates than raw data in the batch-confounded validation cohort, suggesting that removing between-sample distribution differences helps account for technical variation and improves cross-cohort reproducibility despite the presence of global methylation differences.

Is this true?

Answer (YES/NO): NO